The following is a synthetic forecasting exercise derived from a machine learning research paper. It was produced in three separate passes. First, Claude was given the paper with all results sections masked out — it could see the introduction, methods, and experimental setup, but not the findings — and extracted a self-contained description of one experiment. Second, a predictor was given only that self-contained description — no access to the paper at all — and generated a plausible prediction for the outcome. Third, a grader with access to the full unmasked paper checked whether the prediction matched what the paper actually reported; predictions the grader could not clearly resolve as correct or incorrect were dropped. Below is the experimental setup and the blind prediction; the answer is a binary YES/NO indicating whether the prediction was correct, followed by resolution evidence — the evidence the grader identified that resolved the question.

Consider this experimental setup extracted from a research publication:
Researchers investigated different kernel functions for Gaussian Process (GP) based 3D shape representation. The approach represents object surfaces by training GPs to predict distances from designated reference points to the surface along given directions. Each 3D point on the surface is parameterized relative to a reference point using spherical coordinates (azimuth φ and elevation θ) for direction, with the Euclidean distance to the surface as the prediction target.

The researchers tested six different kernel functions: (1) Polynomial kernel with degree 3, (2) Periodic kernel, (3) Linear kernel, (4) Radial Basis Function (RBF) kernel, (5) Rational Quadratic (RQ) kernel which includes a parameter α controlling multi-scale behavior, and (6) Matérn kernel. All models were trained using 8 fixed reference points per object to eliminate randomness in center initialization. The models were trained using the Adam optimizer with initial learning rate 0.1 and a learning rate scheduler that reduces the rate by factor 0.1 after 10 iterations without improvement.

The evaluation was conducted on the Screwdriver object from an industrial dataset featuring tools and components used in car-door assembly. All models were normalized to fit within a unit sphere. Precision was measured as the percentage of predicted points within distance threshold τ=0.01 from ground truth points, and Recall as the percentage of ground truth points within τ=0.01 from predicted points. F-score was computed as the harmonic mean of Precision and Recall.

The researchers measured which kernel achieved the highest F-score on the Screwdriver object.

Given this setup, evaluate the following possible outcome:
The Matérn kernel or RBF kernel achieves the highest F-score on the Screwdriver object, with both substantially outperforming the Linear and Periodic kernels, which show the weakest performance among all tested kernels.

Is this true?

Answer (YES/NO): NO